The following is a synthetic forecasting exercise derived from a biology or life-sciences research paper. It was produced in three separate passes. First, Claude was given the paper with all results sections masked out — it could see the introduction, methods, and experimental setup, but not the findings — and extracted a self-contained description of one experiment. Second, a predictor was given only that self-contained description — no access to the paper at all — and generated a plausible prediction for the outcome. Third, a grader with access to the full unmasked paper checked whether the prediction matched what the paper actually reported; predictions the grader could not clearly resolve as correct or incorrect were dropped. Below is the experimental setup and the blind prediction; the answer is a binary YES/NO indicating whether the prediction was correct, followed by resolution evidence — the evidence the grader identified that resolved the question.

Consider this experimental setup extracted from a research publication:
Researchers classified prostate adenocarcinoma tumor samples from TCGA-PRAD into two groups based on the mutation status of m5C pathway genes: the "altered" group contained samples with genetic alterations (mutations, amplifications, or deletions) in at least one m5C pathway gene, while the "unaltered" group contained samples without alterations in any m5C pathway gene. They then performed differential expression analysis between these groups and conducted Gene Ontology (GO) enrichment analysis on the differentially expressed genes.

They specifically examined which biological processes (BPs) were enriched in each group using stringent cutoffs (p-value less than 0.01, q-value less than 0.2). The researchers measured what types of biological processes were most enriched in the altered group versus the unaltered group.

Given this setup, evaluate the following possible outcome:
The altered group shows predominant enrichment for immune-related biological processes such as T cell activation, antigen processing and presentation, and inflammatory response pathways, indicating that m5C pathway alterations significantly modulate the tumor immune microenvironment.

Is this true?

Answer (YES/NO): NO